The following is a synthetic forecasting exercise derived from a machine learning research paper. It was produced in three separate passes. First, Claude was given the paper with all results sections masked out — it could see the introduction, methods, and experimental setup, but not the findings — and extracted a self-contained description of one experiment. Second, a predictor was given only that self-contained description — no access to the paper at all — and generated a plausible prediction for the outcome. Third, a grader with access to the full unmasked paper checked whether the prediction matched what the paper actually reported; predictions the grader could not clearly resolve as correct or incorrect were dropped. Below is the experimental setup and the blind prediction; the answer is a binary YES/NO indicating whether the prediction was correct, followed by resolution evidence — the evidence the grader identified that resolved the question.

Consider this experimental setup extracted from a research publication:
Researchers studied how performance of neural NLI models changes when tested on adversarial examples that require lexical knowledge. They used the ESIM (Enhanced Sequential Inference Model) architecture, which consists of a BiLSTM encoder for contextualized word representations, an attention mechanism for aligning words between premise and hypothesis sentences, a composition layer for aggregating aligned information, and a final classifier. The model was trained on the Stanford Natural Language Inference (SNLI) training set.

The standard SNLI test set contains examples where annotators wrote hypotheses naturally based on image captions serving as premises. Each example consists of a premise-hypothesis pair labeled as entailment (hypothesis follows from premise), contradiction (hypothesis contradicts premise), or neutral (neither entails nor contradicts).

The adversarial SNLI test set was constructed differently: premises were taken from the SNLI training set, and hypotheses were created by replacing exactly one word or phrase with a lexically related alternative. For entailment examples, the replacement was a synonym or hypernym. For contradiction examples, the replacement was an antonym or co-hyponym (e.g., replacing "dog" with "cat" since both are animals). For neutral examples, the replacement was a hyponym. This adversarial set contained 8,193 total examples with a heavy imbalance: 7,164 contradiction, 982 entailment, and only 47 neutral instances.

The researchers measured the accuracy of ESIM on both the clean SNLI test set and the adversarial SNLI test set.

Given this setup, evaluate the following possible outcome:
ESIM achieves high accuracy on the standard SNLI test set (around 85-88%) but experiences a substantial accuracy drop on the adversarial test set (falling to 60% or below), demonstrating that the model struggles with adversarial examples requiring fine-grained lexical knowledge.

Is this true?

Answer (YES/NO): NO